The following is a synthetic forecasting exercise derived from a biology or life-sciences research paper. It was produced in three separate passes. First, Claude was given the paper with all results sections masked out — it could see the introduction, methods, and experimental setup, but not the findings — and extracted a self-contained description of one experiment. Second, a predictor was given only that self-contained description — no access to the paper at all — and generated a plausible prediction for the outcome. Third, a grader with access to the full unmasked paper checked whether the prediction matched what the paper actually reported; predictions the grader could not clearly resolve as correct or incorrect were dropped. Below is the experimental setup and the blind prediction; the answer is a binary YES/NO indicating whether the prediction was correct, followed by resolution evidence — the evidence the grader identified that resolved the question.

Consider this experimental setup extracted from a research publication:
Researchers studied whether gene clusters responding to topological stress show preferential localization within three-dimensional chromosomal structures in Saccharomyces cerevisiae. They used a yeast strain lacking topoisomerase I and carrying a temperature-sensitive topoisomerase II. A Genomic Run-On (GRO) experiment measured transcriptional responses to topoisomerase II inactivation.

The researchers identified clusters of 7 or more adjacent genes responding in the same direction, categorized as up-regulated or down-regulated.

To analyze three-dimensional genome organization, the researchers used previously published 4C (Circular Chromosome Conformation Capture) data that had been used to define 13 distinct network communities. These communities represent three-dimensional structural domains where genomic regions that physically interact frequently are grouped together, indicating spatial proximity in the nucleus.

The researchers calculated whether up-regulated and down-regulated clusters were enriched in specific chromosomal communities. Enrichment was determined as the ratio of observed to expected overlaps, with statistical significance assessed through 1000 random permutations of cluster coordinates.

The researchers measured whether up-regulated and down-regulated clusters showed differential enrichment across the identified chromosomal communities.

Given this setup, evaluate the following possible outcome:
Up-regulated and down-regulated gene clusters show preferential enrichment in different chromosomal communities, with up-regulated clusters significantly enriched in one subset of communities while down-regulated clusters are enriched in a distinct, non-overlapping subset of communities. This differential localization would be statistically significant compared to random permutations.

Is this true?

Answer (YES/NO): YES